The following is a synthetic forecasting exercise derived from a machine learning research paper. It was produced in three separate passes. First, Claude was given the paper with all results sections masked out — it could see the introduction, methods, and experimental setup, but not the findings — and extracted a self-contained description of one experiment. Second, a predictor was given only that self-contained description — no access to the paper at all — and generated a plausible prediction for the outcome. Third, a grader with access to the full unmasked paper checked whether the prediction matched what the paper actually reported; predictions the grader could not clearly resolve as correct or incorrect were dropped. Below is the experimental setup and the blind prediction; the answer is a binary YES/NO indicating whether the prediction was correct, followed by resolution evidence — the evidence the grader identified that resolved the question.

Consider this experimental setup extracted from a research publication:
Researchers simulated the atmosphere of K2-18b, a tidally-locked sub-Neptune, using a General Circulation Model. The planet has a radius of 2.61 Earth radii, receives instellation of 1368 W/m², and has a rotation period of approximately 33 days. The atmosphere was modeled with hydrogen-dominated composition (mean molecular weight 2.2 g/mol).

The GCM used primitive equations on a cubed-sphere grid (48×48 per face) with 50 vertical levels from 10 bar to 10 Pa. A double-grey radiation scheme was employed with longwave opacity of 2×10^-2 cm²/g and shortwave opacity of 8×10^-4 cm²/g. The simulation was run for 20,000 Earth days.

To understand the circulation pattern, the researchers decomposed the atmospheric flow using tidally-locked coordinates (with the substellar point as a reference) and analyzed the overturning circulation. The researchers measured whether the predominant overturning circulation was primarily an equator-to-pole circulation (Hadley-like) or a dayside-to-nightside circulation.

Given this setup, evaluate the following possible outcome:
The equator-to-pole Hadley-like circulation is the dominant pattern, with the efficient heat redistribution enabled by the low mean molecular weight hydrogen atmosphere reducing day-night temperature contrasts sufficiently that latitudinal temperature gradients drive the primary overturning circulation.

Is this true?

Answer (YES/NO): NO